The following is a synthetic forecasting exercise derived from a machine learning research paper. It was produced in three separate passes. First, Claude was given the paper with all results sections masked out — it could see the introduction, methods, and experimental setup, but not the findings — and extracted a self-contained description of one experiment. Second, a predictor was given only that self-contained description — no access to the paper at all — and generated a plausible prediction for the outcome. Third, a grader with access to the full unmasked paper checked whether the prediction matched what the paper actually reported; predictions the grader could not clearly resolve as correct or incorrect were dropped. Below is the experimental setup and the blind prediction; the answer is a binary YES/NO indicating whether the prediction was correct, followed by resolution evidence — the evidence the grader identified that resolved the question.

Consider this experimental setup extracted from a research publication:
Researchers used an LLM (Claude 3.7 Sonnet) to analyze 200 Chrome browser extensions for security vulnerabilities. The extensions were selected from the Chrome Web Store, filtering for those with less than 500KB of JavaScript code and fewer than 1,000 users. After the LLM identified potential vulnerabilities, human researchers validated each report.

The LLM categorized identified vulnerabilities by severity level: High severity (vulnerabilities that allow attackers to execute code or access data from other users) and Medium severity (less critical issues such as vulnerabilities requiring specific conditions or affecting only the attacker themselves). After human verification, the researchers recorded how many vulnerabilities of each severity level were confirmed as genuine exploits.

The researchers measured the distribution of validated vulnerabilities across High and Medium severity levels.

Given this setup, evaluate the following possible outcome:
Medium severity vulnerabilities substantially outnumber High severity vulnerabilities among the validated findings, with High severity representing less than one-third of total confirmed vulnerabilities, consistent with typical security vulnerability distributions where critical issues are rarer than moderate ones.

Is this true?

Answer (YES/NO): YES